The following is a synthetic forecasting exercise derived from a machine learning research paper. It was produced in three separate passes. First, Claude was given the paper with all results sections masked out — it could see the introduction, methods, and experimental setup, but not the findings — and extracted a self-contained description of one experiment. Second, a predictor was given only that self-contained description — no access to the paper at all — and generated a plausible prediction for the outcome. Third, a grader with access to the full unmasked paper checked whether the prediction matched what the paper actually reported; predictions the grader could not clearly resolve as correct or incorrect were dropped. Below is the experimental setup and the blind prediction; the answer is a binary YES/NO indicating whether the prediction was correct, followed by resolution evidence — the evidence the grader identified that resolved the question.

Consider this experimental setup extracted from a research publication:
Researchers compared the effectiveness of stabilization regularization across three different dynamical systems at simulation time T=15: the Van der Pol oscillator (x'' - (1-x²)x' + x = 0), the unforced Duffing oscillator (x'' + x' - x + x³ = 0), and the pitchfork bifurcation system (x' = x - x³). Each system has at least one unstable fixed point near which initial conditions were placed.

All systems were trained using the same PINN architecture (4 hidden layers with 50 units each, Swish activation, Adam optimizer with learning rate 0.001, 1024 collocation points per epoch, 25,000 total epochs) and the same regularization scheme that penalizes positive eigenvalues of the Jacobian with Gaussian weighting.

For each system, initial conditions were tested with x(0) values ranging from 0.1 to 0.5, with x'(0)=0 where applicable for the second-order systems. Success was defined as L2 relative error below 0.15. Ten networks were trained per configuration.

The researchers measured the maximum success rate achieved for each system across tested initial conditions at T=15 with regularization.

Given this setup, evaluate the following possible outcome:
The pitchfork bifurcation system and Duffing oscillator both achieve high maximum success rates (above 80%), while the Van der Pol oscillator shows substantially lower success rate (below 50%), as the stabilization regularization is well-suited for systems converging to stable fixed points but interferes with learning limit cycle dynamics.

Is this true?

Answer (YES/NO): NO